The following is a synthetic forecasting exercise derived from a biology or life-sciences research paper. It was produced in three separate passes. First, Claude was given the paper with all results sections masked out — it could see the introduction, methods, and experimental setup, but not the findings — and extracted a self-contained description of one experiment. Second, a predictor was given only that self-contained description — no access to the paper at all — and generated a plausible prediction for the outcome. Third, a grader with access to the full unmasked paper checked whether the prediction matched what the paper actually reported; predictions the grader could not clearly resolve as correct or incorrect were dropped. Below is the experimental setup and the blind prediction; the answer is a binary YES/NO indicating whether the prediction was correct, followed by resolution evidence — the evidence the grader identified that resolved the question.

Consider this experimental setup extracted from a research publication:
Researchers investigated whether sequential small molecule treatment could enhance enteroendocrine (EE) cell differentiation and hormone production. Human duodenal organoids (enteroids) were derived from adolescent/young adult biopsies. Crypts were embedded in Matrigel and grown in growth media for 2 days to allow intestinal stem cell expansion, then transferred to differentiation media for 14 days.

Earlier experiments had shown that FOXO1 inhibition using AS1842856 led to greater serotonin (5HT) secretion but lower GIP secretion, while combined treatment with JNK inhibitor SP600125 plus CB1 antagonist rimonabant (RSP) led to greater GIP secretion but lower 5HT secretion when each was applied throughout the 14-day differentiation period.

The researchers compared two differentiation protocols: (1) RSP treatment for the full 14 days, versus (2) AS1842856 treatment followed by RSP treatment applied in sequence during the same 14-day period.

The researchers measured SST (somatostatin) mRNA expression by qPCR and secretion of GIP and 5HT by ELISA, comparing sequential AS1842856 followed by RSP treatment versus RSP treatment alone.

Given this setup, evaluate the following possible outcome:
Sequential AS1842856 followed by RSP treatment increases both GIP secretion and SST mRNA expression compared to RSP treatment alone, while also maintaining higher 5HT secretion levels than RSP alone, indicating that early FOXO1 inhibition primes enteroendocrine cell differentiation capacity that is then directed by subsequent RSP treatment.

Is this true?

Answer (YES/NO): YES